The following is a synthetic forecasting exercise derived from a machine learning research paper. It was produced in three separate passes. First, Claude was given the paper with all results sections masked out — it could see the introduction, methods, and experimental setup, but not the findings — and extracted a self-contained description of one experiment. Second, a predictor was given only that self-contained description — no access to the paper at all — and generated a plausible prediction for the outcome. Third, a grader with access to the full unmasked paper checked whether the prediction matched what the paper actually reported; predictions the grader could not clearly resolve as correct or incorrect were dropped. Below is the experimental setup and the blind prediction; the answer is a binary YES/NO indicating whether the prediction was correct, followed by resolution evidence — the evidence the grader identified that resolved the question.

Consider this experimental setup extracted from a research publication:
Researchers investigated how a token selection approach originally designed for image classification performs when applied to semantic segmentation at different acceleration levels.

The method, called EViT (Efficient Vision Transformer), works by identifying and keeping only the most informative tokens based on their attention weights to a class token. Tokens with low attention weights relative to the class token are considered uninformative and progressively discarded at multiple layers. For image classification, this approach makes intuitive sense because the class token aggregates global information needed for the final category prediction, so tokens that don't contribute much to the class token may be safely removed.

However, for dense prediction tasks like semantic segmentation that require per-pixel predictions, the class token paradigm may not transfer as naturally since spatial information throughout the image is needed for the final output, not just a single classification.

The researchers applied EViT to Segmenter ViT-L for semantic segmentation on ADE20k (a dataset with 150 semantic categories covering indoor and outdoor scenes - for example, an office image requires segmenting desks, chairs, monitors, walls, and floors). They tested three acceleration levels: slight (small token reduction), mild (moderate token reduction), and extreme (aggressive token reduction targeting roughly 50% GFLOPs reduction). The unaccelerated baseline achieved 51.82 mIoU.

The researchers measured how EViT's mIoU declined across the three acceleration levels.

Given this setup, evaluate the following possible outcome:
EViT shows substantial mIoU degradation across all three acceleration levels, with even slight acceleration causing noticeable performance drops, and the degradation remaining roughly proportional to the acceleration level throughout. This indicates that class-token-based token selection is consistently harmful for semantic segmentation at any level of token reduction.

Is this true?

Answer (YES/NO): NO